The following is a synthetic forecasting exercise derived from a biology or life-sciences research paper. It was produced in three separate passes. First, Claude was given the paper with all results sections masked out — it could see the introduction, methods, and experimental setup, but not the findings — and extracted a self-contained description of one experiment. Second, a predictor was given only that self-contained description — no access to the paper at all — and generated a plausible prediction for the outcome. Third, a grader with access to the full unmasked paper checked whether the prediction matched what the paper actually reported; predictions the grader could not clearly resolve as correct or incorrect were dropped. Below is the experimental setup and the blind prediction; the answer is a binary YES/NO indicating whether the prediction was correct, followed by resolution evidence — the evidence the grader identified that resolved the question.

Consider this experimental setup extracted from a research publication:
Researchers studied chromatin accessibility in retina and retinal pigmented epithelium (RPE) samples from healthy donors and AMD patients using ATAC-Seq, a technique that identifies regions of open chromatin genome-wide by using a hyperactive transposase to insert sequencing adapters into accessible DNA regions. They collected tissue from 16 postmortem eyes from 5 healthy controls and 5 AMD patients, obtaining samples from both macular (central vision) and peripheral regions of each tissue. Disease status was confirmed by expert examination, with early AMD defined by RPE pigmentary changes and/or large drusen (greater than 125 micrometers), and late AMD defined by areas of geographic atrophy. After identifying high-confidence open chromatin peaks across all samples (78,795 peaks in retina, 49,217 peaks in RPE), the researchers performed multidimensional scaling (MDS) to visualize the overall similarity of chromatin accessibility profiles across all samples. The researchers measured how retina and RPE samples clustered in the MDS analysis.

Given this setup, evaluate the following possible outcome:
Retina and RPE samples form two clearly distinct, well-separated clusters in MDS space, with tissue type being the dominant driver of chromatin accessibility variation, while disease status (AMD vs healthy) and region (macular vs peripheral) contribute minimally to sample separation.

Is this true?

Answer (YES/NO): NO